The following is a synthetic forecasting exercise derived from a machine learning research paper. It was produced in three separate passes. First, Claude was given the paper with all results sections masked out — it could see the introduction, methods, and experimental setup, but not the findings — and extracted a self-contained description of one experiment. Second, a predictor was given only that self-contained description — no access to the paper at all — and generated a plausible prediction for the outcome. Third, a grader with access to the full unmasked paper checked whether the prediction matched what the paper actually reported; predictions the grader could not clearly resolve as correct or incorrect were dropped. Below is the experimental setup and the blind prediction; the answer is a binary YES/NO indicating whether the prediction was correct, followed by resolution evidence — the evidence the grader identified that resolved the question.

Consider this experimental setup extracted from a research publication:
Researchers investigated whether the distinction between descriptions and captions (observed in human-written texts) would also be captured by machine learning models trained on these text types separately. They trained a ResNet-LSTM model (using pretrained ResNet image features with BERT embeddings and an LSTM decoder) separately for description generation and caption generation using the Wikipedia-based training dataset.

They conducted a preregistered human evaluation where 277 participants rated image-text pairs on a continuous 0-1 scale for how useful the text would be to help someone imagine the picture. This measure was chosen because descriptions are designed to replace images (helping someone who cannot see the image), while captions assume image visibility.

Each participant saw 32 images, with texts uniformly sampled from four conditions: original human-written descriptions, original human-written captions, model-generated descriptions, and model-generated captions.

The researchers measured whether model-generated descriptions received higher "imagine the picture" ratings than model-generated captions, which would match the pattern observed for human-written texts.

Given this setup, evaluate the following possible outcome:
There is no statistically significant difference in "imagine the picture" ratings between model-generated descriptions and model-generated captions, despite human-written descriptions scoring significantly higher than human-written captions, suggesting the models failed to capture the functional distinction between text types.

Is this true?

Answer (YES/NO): NO